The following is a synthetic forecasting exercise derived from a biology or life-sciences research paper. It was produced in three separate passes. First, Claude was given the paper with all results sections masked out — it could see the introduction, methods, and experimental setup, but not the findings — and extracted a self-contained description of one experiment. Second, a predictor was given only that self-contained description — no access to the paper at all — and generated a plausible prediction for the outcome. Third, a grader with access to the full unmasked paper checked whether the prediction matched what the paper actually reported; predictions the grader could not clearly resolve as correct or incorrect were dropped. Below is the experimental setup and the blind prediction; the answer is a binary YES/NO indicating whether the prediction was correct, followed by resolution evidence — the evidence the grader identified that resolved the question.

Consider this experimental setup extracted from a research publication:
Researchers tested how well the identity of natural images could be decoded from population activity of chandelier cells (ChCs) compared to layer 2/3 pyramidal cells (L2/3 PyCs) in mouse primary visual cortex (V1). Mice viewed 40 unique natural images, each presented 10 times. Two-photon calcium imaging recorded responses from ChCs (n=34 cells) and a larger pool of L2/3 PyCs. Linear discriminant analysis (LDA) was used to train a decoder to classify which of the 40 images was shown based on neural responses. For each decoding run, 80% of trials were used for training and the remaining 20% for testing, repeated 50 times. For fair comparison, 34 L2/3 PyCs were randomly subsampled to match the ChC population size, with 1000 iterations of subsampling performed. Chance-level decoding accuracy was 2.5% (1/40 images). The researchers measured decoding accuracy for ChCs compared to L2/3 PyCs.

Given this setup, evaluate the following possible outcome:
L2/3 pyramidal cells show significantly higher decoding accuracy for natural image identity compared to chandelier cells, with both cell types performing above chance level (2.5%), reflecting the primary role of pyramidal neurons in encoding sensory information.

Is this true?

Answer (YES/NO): YES